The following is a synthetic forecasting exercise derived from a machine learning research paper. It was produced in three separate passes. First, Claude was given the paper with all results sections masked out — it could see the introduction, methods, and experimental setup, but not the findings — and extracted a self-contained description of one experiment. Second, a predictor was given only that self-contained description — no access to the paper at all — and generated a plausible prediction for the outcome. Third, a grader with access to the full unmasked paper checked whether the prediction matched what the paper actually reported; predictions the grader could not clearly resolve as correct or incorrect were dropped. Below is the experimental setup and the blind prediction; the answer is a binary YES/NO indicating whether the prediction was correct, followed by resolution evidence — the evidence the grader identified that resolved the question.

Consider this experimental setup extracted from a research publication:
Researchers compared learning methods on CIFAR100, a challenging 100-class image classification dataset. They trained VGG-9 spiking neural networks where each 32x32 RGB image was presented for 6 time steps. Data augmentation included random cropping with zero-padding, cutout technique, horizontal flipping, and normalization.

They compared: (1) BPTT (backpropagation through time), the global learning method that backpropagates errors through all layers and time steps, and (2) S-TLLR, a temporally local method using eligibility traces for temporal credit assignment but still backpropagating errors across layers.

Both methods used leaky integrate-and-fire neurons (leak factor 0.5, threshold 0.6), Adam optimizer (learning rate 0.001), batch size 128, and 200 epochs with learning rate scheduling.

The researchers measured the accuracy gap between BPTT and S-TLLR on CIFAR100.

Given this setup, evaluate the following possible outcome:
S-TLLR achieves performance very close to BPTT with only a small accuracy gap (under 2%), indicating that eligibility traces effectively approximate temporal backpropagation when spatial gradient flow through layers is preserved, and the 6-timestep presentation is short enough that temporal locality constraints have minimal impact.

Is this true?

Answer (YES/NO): YES